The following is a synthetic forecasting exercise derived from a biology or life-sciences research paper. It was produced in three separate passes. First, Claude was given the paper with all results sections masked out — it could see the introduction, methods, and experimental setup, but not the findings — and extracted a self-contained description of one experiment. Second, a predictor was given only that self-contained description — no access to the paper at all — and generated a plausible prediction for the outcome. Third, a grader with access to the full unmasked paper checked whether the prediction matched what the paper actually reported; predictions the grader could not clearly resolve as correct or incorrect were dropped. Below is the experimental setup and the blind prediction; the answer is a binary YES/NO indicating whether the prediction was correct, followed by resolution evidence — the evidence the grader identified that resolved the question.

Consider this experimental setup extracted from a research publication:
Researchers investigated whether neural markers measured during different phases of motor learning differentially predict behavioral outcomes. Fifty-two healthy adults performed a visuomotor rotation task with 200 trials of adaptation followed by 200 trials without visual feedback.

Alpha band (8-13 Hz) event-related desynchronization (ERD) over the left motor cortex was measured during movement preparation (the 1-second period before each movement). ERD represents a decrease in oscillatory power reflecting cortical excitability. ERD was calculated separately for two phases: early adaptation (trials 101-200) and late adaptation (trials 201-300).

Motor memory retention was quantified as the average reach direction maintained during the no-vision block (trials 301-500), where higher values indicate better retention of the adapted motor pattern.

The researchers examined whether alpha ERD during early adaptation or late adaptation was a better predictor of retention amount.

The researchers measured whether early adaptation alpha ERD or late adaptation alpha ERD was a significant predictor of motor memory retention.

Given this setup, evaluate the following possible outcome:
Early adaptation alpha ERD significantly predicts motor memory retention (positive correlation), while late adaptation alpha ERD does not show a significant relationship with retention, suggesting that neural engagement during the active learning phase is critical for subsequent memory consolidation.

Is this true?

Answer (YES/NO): NO